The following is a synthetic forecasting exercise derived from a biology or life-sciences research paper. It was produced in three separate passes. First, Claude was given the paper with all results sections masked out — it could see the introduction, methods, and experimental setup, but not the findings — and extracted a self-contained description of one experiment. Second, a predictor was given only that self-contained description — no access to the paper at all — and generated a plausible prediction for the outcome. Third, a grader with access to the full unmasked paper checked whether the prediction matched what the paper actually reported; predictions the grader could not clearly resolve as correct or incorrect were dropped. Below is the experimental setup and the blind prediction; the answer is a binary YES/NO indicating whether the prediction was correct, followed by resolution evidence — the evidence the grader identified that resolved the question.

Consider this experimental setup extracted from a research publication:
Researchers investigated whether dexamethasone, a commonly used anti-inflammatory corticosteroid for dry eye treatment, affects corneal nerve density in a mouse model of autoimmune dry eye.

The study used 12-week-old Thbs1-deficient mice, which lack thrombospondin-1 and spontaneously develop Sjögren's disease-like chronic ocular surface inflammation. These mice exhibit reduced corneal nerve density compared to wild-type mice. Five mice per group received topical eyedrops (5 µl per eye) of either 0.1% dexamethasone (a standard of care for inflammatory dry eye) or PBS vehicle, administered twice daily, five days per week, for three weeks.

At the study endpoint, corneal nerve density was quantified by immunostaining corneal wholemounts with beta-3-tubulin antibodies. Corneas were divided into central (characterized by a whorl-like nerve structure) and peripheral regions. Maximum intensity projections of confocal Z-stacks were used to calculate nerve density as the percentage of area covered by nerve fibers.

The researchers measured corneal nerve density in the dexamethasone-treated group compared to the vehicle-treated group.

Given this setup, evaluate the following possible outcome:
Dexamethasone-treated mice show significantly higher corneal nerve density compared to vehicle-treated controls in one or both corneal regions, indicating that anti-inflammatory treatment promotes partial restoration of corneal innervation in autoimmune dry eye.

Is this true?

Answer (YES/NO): YES